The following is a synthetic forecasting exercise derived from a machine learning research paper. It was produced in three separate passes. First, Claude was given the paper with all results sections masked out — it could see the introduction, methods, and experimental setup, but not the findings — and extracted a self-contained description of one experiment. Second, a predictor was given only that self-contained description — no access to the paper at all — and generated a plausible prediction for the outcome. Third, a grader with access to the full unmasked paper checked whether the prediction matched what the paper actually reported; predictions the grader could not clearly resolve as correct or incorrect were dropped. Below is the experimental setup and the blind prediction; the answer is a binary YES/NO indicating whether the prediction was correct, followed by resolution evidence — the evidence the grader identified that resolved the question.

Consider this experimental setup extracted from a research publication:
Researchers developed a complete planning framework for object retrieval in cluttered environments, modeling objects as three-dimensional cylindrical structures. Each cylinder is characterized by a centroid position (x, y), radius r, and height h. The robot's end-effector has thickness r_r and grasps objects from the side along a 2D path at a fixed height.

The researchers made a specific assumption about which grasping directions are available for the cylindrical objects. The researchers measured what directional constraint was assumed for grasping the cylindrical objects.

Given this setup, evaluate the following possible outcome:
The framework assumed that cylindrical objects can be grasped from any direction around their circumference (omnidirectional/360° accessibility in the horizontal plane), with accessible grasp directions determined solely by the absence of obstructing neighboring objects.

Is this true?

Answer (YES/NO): YES